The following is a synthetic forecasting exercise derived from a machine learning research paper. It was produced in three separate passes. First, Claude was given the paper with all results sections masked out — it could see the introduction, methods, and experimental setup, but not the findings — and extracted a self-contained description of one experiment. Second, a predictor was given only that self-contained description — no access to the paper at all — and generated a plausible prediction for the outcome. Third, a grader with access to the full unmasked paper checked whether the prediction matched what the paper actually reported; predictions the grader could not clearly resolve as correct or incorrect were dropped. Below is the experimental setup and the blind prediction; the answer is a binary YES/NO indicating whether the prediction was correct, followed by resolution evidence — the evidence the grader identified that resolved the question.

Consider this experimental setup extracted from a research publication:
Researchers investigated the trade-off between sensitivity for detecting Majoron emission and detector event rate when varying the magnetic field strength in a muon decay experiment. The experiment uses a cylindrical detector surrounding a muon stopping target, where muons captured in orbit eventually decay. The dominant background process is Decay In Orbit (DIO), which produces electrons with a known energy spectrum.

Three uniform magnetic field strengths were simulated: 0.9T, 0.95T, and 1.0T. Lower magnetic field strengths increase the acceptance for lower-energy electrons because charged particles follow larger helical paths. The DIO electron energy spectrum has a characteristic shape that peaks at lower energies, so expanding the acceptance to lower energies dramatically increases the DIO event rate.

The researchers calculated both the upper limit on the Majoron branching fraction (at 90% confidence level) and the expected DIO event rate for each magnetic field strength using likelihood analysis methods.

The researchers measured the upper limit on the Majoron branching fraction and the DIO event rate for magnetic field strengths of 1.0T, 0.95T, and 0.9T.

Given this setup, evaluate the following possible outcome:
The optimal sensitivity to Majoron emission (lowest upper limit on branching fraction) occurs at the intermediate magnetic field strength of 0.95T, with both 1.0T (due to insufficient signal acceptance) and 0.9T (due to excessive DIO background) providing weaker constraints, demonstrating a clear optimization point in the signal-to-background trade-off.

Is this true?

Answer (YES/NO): NO